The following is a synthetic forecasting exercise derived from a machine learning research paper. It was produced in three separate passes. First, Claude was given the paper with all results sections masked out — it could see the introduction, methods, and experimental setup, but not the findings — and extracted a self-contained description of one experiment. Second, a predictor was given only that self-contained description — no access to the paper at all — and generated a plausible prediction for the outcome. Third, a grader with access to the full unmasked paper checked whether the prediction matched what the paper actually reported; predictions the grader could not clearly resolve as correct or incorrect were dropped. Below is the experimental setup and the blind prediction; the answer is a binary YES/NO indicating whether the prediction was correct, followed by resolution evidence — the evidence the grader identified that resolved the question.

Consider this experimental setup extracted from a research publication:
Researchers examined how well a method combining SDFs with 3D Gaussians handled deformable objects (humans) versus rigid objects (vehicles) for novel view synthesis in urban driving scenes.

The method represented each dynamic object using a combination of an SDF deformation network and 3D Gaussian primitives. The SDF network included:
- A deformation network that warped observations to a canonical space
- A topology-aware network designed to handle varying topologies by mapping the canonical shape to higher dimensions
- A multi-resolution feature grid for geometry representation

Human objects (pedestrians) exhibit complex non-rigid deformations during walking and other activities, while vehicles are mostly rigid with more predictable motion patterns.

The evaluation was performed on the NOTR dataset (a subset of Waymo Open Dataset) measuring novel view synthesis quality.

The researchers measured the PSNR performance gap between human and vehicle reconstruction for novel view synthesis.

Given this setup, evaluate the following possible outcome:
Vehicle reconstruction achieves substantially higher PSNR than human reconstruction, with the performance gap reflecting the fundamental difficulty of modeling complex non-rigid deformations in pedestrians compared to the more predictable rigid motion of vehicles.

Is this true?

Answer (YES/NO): YES